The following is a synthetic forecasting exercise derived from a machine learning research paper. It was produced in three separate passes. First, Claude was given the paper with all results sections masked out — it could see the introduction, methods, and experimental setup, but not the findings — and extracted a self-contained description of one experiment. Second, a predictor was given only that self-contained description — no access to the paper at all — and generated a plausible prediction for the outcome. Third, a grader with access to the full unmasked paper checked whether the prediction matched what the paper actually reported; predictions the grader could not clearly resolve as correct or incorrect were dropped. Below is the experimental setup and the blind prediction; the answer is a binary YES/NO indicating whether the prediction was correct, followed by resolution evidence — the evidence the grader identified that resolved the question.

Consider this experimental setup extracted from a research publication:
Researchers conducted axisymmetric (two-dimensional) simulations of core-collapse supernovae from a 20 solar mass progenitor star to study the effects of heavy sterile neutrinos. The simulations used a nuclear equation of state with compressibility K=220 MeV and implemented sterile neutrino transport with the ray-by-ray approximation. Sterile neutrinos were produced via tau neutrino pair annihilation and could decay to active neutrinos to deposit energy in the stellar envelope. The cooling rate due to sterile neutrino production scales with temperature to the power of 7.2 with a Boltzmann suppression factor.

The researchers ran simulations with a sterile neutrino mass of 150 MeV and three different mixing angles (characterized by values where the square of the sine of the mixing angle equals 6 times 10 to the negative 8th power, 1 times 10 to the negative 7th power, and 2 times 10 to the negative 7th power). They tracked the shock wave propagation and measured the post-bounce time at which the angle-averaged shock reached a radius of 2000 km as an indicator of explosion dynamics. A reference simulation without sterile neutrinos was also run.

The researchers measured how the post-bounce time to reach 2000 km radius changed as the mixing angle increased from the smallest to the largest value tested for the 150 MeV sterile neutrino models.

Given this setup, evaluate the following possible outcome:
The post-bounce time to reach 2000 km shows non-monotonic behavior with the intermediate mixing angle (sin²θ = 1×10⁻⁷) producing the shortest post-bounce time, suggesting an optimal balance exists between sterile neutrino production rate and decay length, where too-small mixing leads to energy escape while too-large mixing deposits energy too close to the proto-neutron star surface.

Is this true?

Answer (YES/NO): NO